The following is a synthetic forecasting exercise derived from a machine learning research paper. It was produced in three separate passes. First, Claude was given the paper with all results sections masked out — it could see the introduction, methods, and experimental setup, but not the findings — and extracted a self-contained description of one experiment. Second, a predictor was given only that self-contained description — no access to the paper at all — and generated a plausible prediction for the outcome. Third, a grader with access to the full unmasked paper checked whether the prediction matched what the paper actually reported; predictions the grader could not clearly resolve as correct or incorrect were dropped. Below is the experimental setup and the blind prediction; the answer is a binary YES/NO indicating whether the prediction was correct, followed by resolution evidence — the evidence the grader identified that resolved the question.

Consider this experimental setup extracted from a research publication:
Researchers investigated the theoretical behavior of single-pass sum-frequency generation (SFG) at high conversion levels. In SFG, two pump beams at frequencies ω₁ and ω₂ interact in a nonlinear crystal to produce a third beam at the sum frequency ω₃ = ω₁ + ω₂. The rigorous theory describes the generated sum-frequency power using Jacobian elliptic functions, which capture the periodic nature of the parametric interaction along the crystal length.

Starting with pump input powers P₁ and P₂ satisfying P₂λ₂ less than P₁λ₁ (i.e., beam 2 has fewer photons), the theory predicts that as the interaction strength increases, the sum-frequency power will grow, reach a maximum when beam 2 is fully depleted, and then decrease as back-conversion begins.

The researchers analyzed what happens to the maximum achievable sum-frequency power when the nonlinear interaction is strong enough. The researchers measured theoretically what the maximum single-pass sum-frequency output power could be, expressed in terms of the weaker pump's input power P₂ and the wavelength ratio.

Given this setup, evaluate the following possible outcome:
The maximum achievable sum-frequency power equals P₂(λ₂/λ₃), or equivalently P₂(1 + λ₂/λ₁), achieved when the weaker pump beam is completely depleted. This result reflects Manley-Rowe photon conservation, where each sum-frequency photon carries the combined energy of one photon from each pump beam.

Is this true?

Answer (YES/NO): YES